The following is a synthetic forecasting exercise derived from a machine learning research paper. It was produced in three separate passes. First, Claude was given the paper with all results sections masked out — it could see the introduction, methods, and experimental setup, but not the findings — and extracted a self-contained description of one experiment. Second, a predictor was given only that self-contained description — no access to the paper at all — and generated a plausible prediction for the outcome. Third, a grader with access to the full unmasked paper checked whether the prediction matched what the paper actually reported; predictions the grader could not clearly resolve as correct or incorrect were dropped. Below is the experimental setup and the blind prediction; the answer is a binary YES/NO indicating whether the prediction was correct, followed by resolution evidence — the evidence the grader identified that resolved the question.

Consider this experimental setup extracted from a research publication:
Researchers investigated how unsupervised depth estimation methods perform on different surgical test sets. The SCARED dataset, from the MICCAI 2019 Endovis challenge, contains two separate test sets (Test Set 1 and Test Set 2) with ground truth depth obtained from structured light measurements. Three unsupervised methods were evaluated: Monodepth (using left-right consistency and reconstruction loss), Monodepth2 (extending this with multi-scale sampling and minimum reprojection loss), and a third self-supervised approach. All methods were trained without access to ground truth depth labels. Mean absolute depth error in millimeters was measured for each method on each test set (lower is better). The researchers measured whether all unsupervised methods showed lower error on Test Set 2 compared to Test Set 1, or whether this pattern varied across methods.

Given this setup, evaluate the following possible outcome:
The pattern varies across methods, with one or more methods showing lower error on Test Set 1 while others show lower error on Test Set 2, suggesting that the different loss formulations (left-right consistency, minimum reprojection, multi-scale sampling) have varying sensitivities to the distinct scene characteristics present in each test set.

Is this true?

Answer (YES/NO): NO